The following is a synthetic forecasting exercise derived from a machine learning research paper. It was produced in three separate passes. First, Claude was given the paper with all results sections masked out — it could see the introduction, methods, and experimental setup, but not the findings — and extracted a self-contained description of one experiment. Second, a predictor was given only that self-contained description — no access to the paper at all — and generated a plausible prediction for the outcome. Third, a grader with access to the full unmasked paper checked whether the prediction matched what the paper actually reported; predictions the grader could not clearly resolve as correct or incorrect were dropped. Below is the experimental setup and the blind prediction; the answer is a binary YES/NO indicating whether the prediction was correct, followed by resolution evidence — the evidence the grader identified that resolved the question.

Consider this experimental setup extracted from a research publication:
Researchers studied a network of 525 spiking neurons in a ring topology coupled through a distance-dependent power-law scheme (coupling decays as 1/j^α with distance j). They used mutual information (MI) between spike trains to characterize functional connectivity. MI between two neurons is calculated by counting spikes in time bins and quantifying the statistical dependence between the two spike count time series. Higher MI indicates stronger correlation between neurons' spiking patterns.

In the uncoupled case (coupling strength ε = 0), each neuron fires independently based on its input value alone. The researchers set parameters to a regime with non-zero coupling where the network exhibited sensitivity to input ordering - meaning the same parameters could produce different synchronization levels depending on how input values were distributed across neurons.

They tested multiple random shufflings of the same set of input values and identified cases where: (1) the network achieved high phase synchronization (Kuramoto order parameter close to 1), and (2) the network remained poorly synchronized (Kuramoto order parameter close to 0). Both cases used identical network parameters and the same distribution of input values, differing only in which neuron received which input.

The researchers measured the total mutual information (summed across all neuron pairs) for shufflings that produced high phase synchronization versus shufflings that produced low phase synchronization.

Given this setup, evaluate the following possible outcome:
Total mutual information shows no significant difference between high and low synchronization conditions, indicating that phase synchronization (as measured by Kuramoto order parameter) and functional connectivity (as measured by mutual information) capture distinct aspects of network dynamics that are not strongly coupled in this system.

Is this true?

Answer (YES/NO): NO